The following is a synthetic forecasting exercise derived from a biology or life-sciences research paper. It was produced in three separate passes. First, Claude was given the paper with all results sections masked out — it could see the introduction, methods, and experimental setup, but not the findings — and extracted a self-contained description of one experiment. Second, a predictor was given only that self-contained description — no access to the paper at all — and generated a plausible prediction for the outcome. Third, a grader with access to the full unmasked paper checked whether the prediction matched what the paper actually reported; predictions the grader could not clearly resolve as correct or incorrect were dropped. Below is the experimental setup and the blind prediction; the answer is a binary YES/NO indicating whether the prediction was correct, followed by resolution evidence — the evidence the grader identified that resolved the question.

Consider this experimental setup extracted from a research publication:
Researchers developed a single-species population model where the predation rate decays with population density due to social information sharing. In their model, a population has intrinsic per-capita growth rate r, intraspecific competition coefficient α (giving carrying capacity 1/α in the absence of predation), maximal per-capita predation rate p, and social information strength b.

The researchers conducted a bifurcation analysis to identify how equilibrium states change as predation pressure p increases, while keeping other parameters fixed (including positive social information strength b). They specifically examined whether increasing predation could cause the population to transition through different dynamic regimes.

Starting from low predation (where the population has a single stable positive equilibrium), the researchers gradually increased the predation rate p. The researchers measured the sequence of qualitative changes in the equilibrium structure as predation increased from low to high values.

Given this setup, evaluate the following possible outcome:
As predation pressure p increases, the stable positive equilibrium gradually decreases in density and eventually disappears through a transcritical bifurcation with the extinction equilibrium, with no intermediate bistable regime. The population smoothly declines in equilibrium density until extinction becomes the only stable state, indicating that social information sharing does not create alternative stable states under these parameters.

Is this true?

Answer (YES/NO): NO